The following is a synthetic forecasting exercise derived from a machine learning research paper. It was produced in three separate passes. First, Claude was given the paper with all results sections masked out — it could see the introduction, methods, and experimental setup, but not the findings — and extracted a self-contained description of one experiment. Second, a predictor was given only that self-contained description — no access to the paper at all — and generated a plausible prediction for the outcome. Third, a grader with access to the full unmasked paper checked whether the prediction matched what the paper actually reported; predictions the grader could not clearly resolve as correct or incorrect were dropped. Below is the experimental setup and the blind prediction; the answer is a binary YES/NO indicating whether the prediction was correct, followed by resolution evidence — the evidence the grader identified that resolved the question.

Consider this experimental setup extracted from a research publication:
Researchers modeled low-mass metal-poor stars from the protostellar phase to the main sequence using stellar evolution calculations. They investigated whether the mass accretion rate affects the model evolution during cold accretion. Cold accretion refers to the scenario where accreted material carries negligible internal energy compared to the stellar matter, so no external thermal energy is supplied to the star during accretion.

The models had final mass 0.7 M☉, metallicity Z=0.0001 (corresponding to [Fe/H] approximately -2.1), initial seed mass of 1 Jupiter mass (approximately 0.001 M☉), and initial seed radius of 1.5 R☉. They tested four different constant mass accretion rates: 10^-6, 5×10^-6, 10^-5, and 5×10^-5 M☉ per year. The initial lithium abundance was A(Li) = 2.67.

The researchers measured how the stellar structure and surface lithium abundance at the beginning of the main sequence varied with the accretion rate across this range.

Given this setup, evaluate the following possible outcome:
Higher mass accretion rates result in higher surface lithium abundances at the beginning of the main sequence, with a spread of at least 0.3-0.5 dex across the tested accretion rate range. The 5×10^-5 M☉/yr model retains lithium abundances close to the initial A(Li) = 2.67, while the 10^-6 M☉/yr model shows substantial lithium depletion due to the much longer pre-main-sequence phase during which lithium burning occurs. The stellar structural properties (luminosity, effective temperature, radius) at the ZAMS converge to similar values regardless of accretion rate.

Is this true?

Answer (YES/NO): NO